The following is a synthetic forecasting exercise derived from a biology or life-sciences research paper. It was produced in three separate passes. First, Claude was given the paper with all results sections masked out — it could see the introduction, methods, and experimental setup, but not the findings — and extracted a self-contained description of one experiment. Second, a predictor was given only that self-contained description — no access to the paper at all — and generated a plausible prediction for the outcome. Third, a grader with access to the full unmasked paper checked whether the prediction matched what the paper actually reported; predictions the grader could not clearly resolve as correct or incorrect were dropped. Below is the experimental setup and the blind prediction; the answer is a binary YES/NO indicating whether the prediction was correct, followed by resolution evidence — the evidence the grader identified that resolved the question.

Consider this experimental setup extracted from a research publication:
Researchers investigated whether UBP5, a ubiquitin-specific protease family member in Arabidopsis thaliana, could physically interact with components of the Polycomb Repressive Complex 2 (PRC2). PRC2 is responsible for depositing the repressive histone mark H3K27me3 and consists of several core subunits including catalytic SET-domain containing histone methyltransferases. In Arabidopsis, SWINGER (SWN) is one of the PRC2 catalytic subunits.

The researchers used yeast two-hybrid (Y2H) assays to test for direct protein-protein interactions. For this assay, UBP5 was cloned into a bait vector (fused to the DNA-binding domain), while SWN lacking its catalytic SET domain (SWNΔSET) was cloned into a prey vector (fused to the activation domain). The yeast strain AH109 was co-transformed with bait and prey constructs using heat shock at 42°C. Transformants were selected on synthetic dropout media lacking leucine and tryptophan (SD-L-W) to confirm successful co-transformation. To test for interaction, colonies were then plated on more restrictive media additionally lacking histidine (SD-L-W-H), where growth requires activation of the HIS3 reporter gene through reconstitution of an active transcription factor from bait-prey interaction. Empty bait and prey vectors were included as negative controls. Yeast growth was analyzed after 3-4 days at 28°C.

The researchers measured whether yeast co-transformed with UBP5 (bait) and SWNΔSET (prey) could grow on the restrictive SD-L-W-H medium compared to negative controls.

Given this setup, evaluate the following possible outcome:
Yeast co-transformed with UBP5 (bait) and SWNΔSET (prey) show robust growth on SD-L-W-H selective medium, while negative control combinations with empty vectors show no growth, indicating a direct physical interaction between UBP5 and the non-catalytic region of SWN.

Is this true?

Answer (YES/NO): YES